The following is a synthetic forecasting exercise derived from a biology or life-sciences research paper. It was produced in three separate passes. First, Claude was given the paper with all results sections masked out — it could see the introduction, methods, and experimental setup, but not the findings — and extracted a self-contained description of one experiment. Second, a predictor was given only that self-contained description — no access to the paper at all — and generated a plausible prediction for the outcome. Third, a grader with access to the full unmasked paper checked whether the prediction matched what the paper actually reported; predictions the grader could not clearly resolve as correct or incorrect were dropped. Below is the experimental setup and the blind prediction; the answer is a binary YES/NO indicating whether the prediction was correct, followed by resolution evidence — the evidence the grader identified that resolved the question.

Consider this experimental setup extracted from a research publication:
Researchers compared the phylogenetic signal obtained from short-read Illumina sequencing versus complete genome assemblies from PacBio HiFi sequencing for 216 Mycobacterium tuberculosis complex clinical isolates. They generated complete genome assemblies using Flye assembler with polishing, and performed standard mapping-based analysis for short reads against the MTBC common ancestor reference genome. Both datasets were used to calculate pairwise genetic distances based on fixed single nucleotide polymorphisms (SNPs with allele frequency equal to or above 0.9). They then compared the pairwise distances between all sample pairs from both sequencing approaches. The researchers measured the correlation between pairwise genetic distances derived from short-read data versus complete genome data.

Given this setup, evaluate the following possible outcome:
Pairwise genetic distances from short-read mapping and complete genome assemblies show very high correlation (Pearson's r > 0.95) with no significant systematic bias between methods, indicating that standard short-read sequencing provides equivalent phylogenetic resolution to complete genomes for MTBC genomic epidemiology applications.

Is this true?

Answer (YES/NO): NO